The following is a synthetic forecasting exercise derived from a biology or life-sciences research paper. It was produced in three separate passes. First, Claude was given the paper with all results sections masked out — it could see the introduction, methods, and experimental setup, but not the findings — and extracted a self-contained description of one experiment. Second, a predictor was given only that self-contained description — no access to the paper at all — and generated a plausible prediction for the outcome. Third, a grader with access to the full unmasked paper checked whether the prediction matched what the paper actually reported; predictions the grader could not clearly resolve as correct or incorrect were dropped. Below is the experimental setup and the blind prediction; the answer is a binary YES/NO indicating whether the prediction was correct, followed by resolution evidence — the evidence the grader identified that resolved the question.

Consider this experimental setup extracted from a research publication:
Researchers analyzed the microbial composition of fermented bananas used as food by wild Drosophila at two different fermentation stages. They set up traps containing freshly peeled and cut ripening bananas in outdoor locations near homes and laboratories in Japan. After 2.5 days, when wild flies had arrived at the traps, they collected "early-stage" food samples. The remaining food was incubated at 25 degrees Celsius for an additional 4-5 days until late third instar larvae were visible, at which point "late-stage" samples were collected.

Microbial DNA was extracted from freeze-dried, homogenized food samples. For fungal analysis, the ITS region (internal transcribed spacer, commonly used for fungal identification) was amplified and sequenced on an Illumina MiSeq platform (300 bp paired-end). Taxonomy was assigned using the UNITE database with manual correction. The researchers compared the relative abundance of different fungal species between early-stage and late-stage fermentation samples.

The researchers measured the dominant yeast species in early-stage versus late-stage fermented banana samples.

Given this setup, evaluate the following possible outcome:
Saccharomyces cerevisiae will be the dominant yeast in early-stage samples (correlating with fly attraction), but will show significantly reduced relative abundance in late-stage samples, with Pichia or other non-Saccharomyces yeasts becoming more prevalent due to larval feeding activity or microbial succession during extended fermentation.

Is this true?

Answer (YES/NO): NO